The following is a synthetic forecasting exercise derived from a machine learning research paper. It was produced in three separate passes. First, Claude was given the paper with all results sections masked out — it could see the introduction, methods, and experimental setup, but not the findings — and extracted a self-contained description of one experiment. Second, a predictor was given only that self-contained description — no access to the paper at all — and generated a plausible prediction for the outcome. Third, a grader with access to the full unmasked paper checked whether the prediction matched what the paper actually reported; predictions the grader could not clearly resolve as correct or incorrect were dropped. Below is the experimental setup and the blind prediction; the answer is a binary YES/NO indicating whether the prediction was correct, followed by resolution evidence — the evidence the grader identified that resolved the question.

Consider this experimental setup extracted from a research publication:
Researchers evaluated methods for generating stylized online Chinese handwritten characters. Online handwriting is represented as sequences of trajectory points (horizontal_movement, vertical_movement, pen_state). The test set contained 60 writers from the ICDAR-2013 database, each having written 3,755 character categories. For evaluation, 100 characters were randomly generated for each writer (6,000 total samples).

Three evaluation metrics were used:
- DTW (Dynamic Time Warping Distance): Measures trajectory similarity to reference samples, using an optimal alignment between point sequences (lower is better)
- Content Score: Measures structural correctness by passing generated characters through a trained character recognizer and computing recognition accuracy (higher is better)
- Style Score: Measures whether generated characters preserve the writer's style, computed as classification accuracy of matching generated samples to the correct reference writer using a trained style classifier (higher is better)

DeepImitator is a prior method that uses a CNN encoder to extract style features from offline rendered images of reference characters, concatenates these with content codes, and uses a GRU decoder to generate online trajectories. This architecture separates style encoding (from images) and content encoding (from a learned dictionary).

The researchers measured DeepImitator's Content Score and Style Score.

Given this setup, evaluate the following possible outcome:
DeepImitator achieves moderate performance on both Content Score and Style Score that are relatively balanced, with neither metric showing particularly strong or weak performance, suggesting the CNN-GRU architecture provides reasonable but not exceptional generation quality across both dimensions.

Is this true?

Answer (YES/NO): NO